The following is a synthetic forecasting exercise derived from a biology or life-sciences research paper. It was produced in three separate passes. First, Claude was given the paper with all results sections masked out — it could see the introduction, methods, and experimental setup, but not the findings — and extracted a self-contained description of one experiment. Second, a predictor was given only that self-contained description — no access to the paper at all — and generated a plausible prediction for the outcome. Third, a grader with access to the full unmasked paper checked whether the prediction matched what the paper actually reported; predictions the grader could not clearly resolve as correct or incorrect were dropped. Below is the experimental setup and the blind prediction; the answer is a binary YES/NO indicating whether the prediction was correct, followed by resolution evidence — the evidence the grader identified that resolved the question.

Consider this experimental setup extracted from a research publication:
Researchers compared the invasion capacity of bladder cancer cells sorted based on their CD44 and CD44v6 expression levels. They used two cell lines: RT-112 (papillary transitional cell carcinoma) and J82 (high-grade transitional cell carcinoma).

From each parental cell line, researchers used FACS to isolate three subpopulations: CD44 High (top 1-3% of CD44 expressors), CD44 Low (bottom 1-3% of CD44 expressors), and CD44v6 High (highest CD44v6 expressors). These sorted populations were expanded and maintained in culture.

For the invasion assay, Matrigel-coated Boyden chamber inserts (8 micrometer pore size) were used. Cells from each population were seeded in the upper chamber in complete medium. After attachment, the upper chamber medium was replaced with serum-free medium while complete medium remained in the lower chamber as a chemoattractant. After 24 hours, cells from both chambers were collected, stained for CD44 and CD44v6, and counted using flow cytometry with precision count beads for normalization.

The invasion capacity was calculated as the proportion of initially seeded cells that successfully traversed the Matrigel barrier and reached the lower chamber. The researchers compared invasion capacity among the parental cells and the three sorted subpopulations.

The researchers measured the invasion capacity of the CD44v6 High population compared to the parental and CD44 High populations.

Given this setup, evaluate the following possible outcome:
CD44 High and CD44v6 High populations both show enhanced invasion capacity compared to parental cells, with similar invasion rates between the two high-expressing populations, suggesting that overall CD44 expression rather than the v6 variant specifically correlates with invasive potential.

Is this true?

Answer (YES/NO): NO